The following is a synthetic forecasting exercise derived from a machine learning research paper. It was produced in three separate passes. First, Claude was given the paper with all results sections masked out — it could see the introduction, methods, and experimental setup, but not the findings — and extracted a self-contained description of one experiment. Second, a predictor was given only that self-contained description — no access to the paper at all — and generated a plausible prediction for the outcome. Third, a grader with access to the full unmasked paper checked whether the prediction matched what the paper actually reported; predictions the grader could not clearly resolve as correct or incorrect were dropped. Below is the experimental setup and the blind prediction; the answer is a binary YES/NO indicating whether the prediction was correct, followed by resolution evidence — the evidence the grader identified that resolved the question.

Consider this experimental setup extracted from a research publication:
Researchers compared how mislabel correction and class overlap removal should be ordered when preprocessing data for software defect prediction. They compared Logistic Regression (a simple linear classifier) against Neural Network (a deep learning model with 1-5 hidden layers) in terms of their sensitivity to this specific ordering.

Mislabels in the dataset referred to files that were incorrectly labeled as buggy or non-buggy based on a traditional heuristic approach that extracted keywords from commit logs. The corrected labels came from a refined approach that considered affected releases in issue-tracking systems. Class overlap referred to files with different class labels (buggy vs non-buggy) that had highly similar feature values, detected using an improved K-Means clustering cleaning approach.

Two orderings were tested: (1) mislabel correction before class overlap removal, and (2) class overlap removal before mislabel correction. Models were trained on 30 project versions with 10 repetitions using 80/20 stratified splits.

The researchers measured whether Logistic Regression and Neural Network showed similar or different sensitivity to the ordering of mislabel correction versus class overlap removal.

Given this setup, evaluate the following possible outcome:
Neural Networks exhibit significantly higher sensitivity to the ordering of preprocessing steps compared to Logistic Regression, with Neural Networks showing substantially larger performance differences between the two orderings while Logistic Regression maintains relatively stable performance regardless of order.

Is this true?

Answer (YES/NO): NO